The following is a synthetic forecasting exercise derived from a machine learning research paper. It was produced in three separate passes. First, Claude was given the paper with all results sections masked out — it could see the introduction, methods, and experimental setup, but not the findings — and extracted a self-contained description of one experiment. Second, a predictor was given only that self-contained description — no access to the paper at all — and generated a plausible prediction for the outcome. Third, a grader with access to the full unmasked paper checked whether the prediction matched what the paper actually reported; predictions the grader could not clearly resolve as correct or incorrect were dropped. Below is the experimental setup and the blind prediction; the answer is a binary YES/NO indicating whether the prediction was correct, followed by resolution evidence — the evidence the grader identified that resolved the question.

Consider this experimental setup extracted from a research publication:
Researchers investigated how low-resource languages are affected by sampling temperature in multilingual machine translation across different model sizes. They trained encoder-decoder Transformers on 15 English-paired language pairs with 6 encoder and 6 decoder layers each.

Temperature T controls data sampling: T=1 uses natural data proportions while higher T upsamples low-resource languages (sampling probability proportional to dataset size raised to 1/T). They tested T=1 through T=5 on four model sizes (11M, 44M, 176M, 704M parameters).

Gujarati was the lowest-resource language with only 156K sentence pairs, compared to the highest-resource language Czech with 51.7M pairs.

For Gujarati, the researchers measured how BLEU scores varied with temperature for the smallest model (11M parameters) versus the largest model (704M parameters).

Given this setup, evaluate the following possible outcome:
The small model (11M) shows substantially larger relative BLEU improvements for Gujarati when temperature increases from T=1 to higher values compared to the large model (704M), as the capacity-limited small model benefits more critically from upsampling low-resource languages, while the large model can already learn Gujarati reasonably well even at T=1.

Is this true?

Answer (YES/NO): YES